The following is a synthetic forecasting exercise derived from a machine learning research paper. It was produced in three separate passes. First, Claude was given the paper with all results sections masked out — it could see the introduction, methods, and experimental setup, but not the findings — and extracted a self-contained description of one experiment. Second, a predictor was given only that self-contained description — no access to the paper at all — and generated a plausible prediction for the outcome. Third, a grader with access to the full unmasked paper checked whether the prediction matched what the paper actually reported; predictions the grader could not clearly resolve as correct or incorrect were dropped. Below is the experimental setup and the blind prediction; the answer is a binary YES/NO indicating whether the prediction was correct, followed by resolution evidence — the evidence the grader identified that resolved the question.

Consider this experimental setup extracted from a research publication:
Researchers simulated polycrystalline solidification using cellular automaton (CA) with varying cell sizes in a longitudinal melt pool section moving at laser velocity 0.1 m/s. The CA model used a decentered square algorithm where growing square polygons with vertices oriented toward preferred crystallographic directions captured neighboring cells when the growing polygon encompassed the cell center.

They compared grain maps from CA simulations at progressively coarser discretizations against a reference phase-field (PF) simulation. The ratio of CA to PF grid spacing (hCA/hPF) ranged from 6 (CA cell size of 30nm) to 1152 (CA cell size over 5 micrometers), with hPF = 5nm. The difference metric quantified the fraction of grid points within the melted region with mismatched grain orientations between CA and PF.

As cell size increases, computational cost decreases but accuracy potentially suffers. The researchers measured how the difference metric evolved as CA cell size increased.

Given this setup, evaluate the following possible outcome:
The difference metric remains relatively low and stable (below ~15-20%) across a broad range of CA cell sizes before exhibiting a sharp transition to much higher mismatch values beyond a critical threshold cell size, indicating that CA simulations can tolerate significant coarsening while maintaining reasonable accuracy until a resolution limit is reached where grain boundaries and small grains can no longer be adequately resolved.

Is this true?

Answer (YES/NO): NO